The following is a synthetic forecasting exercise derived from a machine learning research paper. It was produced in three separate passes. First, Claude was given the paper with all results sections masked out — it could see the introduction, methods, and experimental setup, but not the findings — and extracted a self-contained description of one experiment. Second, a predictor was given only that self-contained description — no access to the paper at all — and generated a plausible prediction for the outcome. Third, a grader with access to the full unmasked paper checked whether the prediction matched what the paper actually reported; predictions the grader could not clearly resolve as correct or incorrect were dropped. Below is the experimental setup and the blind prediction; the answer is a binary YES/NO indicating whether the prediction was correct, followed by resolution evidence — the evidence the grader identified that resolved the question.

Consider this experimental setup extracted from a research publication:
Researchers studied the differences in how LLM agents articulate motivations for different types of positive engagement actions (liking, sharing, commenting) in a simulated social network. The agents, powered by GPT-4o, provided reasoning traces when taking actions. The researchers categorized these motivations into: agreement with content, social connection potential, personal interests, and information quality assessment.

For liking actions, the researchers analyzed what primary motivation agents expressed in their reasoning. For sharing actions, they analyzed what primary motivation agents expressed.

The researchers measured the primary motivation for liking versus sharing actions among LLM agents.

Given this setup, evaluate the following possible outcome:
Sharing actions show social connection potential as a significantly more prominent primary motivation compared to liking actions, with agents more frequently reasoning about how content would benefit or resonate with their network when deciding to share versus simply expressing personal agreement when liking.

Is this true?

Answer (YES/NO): NO